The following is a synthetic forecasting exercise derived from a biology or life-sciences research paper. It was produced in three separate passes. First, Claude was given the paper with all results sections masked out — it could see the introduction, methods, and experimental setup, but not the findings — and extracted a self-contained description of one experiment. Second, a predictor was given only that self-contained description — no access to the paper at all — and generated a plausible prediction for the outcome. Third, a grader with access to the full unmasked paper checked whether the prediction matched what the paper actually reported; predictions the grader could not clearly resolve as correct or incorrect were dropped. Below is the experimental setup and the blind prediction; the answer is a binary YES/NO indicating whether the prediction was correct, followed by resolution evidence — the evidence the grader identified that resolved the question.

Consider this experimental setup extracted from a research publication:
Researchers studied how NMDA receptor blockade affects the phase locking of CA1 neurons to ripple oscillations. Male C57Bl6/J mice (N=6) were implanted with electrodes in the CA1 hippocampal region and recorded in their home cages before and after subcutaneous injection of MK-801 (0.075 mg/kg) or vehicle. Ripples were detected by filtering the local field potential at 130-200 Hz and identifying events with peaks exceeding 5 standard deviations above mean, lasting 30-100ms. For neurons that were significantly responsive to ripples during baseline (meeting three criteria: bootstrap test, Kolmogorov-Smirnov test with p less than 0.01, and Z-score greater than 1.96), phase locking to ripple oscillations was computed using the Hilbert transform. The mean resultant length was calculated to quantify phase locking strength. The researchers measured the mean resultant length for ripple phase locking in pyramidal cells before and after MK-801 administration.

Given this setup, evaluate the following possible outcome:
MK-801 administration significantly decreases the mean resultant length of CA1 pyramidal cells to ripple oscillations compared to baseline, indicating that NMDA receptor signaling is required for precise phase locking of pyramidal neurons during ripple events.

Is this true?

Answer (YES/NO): YES